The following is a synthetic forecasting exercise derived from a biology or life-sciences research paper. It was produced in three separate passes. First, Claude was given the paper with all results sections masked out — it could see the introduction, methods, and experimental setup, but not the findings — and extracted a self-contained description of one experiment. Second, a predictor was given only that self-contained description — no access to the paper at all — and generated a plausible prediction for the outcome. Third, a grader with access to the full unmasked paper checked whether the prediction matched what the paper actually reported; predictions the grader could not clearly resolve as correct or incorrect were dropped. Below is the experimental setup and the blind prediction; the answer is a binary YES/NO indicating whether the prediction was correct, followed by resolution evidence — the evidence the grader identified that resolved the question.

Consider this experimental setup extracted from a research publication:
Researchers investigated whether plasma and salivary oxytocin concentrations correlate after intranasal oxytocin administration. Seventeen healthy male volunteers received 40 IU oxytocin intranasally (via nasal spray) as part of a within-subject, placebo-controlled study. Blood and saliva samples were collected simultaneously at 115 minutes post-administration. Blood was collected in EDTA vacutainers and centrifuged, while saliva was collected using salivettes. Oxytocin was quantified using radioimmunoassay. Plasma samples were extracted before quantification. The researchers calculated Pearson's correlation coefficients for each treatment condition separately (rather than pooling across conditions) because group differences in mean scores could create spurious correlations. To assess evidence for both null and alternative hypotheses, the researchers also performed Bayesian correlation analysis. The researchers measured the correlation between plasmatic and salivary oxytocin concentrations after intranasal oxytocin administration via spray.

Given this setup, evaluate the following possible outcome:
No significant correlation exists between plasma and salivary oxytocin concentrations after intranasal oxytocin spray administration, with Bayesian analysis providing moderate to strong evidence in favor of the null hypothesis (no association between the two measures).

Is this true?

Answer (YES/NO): NO